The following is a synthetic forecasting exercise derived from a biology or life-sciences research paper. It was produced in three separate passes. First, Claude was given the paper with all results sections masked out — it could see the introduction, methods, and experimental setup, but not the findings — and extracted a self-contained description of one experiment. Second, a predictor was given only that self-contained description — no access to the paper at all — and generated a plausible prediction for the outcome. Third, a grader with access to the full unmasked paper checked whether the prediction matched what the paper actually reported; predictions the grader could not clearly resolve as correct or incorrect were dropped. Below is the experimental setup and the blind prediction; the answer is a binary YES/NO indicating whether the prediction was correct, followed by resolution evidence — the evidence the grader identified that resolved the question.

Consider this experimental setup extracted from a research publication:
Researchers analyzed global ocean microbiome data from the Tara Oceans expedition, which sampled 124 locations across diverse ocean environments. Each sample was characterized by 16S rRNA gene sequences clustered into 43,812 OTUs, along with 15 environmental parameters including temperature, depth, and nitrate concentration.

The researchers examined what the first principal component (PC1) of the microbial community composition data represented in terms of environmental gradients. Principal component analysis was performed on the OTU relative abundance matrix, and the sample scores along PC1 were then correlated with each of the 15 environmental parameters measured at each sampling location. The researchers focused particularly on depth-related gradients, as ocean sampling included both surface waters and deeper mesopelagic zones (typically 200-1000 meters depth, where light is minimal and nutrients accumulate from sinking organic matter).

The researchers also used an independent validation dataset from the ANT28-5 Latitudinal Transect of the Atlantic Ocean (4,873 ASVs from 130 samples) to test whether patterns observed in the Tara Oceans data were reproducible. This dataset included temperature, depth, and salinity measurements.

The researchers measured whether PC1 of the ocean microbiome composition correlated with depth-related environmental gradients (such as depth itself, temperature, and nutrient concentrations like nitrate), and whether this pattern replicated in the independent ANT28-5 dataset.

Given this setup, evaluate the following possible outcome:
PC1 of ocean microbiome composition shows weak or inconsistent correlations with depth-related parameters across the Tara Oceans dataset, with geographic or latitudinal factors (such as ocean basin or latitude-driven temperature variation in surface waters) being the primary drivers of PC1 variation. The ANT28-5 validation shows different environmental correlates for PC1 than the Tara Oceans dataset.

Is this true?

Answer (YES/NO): NO